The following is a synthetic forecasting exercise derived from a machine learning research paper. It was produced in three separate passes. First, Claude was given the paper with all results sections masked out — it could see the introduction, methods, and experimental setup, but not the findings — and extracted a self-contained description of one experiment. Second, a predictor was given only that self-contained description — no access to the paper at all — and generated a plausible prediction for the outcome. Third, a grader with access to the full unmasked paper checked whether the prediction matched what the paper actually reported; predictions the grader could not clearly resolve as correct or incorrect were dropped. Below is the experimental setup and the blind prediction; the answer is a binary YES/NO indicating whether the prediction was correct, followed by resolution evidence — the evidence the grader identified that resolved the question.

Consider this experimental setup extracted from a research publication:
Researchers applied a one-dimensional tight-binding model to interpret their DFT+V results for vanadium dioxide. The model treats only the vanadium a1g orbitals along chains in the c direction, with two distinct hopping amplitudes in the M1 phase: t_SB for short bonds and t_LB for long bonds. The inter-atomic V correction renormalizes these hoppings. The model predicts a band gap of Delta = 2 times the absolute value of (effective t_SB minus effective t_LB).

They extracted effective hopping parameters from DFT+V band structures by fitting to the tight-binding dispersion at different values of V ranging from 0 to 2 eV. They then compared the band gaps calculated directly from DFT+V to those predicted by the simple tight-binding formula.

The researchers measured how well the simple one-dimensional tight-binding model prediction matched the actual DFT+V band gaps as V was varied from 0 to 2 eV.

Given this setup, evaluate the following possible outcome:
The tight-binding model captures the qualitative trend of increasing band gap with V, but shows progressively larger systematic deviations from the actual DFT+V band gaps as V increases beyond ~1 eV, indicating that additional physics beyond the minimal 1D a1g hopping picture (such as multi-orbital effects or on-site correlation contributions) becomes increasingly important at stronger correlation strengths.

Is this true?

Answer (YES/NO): NO